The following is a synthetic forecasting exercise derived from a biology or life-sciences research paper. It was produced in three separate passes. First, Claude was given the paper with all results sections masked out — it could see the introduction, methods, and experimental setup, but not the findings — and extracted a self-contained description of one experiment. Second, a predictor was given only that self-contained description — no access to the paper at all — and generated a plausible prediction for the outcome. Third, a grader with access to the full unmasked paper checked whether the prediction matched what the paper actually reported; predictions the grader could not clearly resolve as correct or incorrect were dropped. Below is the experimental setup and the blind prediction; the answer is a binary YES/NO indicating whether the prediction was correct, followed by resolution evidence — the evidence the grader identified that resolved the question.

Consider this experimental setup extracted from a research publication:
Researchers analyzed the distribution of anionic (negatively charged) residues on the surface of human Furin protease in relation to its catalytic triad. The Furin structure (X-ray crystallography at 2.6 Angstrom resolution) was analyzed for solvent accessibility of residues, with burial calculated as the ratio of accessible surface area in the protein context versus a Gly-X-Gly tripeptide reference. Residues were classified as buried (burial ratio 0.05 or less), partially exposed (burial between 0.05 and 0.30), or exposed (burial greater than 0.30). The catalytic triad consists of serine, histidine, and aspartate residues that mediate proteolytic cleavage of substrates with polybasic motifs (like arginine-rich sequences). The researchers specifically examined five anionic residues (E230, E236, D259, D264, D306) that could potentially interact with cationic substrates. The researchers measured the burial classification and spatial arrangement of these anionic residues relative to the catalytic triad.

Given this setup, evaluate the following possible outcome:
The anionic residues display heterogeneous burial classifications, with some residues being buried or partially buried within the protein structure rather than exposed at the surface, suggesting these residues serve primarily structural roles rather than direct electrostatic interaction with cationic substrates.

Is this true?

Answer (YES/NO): NO